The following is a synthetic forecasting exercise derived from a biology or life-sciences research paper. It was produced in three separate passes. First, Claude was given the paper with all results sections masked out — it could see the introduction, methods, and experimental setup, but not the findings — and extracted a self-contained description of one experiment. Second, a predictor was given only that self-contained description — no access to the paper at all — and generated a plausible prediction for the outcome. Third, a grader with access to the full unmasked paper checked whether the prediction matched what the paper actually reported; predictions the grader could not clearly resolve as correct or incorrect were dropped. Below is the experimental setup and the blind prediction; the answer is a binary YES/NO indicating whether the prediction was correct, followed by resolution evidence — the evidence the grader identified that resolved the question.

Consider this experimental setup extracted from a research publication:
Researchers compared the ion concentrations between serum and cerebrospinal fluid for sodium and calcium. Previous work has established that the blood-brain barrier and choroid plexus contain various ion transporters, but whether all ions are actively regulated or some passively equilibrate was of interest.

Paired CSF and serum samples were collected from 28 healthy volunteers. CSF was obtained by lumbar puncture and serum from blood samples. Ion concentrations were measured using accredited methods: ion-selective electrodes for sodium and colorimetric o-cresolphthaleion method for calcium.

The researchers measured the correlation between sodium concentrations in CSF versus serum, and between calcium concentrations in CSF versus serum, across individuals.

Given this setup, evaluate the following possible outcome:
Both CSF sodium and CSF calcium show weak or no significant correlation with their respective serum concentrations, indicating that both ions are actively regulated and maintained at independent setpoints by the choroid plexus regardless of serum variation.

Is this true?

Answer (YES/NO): NO